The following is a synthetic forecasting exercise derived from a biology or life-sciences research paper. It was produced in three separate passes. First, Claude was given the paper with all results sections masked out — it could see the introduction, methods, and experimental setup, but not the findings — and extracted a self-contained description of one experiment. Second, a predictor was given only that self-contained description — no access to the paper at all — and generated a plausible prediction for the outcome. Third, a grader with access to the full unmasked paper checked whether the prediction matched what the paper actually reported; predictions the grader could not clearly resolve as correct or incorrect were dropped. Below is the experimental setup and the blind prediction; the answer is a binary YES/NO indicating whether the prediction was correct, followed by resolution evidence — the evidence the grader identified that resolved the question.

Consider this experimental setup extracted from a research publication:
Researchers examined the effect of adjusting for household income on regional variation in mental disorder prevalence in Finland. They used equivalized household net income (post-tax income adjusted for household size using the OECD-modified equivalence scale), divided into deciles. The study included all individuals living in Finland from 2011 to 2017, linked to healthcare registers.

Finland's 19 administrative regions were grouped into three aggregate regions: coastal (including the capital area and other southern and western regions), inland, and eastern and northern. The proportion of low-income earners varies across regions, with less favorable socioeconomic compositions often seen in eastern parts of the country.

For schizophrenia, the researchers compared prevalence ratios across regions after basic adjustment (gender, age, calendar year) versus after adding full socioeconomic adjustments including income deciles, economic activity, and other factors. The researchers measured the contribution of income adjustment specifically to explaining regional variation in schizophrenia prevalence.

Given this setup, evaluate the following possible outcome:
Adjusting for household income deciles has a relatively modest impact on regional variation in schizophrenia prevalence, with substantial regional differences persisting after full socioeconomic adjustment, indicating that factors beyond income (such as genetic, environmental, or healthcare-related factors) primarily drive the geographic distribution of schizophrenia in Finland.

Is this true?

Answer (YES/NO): NO